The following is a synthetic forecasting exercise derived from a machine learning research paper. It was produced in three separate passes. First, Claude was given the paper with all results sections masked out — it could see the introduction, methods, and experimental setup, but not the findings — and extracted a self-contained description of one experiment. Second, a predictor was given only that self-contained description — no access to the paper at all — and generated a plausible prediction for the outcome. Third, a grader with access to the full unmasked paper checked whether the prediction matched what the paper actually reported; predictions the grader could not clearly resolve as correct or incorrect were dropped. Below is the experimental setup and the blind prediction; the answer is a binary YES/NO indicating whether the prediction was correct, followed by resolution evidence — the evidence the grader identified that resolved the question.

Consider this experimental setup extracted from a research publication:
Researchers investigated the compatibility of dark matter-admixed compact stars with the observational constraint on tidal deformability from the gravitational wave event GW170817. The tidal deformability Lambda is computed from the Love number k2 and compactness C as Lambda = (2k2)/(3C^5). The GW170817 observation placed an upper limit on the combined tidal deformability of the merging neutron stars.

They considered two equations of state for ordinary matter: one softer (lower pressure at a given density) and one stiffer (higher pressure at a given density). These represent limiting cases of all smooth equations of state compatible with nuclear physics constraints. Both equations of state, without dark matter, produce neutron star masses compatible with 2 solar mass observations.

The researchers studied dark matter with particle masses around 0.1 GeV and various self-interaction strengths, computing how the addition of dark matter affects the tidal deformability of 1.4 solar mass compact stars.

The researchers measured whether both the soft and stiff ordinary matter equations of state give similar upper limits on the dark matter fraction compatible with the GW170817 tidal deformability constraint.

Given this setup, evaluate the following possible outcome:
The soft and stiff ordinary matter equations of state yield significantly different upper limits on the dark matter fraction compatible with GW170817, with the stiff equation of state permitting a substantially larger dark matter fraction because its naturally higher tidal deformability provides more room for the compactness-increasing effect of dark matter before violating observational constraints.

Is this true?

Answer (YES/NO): NO